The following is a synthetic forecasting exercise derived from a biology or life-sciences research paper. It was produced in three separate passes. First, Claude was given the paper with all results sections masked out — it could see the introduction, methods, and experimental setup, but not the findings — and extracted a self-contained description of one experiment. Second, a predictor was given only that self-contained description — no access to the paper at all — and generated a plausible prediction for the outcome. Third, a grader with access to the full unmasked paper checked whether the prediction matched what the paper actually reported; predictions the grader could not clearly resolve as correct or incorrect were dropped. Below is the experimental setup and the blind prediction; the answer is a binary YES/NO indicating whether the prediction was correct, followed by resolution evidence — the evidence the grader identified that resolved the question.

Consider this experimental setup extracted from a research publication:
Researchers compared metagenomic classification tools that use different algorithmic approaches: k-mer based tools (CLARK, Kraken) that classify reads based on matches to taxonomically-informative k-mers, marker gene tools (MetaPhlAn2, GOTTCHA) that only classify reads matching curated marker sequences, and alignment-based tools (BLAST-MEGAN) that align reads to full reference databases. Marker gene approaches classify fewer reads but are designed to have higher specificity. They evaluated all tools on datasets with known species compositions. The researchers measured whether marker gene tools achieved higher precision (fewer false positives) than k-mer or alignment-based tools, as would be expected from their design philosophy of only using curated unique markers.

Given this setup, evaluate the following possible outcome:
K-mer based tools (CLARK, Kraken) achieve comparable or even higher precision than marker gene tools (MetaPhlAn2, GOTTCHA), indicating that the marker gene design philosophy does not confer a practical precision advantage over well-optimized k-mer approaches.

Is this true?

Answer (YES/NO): NO